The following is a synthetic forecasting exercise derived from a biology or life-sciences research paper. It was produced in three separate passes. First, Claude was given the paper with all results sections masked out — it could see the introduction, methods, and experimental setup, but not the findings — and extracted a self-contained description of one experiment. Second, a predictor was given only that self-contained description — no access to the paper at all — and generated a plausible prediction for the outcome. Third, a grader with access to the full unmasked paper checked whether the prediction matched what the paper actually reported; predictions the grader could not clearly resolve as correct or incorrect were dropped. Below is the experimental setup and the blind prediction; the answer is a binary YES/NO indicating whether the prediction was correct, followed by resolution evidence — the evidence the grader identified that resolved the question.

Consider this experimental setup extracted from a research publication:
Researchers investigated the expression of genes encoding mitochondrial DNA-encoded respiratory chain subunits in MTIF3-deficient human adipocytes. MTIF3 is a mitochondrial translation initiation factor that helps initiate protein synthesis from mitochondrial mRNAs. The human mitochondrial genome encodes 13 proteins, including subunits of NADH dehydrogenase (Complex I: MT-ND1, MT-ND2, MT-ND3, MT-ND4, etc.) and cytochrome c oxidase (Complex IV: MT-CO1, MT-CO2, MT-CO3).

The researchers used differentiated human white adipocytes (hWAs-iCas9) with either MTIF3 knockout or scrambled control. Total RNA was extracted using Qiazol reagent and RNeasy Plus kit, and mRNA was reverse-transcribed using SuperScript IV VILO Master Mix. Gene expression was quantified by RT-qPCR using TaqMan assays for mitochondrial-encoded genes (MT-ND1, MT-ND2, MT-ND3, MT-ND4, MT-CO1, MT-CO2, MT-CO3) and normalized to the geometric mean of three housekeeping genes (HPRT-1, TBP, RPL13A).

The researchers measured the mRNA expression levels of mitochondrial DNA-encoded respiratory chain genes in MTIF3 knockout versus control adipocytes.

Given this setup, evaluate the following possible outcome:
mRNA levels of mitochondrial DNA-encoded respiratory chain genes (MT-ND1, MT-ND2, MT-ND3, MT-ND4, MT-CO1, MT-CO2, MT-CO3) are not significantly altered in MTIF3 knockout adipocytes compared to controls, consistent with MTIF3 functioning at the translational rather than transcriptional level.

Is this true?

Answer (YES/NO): NO